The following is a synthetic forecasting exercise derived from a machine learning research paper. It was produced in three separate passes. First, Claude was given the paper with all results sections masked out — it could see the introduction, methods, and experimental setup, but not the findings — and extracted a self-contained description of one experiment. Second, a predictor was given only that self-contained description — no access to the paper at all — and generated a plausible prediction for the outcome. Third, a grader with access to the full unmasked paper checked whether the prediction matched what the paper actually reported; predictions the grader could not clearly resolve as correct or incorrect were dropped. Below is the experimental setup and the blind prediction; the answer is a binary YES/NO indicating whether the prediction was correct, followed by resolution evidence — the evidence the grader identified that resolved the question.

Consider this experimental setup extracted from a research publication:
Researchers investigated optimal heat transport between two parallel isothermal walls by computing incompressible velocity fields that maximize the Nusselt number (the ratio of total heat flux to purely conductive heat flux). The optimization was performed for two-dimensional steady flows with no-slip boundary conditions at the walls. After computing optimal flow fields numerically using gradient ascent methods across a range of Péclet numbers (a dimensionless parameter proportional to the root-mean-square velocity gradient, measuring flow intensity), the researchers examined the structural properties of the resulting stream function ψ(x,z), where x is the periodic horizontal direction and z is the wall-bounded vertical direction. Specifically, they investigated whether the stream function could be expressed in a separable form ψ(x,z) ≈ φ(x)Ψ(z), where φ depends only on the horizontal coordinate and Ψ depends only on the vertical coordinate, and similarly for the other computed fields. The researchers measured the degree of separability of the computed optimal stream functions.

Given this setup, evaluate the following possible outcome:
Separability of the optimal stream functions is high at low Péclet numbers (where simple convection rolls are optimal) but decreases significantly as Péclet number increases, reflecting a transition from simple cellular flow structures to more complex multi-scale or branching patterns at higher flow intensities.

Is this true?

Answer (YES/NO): NO